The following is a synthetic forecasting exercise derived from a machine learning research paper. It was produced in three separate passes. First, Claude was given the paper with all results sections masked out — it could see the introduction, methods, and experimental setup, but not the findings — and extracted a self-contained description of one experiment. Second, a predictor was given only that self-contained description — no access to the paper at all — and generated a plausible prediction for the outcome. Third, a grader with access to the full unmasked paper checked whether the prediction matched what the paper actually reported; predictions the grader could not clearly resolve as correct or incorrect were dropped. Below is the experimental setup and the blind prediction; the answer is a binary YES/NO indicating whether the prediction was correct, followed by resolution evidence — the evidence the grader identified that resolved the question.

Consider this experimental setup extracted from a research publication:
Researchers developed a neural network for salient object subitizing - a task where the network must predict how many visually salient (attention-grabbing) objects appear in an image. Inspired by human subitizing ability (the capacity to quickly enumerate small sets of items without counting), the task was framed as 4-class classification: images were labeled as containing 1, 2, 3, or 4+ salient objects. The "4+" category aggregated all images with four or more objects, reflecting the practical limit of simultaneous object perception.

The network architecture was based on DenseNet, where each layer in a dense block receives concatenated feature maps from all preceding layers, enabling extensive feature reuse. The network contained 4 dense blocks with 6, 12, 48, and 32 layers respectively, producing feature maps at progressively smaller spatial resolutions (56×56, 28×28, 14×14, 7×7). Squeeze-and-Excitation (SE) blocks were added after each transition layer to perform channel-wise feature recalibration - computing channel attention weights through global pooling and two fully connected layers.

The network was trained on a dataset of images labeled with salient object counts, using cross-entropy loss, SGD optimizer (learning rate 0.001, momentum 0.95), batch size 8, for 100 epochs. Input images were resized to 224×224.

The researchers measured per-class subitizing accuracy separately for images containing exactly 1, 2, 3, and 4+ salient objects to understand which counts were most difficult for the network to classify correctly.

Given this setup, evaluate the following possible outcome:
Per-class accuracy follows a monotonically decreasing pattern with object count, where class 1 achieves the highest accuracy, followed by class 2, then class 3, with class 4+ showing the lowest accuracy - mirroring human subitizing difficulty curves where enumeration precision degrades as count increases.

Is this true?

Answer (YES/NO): YES